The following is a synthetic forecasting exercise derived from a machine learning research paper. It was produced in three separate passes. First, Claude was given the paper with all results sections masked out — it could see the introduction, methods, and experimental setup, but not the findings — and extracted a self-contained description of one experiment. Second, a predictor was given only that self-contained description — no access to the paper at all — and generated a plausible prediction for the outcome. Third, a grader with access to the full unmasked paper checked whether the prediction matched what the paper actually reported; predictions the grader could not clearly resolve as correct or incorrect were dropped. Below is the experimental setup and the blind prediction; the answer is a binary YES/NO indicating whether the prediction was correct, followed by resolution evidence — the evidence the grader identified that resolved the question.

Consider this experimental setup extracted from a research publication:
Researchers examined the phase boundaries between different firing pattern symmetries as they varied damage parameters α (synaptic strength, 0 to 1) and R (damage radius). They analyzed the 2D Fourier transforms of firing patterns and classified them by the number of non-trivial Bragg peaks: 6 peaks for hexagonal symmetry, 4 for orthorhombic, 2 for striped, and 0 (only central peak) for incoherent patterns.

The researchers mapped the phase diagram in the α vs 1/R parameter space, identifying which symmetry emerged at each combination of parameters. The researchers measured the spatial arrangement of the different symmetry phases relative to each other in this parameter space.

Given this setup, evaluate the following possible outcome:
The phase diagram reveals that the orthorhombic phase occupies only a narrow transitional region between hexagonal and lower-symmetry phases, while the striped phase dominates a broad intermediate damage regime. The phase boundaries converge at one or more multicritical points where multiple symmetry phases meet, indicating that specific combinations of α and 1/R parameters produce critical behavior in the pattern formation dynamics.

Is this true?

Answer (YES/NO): NO